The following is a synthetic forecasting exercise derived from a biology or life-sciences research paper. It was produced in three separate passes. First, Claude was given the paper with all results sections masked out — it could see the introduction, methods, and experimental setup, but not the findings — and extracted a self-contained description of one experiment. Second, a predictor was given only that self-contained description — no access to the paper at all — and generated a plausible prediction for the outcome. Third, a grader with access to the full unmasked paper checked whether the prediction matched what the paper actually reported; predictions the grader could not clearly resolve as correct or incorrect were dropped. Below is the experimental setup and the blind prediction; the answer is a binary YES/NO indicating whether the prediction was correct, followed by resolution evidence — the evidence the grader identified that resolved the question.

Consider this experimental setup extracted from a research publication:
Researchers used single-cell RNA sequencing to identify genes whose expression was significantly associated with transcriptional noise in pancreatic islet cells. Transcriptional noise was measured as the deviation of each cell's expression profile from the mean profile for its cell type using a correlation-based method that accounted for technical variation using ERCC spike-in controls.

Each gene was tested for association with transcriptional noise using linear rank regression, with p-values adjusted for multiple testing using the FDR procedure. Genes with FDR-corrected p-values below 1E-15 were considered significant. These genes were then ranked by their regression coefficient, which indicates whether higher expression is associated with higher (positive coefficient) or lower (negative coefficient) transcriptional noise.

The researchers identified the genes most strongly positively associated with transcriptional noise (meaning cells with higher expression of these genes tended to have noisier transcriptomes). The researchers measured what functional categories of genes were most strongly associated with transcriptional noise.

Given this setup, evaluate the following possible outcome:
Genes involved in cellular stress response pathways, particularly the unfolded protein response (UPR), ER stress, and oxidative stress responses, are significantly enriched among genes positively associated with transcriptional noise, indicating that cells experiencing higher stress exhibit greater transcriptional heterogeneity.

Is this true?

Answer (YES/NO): NO